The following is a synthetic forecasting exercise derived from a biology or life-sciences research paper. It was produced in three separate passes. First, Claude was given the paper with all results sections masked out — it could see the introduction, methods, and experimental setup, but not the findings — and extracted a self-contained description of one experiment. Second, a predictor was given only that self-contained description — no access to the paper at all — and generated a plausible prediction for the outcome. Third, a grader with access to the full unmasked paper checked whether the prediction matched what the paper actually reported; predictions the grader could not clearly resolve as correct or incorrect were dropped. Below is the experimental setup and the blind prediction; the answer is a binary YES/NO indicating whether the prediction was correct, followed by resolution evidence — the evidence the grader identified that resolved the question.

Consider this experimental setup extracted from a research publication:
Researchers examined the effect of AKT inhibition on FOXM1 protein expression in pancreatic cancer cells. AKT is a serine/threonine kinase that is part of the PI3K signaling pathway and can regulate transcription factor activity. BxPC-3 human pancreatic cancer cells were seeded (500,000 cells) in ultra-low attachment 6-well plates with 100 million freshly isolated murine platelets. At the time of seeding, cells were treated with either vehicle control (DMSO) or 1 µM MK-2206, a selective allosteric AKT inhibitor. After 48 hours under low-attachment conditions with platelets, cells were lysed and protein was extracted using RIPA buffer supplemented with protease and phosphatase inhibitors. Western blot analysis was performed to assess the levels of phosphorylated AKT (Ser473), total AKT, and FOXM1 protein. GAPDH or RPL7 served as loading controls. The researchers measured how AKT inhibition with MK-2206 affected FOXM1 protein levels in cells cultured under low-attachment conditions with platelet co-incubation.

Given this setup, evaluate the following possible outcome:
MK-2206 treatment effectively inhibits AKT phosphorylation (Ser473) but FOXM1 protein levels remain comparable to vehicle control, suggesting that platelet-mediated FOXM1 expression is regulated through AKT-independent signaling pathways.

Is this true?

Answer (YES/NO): NO